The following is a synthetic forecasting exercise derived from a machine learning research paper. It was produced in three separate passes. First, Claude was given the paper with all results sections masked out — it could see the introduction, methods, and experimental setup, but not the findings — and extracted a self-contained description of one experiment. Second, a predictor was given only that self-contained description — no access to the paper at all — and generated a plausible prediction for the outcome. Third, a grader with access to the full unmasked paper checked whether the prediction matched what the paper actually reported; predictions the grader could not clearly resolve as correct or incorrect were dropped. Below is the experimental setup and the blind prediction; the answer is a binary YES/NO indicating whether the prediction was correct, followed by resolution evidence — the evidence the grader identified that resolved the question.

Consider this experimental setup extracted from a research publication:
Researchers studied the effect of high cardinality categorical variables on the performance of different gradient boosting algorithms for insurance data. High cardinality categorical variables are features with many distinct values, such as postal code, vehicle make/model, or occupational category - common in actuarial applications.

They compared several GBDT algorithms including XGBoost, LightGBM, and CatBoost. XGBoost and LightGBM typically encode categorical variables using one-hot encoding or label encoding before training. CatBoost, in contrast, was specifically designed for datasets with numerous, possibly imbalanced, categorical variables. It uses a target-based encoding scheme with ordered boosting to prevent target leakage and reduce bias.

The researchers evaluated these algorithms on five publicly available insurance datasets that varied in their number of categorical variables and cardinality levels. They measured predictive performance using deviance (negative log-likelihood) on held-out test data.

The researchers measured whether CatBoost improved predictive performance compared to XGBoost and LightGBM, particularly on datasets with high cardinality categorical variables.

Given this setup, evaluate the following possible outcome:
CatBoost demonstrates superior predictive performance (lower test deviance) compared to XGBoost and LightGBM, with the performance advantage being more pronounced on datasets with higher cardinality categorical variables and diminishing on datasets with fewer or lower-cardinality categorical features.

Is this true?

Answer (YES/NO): NO